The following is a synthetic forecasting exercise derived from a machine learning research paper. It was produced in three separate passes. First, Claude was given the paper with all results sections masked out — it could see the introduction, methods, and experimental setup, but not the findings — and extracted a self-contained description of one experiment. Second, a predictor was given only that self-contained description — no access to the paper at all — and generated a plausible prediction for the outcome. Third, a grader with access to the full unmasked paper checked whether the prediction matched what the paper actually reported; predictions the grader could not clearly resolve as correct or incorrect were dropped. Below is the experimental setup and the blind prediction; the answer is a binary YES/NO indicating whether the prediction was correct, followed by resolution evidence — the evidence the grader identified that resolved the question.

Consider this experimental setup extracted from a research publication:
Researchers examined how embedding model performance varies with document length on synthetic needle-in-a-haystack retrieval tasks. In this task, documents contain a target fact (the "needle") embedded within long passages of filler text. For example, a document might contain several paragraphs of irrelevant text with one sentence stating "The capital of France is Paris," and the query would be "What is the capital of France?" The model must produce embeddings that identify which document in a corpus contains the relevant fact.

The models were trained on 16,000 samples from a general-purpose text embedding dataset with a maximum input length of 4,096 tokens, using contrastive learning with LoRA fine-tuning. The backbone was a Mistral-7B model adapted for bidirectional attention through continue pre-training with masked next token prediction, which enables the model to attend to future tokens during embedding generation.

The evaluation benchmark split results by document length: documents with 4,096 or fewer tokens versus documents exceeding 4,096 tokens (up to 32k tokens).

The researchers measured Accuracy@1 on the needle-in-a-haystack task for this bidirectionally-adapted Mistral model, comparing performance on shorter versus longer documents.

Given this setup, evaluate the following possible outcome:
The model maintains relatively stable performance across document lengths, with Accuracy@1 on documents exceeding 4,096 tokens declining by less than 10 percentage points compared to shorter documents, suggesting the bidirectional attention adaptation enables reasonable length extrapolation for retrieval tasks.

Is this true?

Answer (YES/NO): NO